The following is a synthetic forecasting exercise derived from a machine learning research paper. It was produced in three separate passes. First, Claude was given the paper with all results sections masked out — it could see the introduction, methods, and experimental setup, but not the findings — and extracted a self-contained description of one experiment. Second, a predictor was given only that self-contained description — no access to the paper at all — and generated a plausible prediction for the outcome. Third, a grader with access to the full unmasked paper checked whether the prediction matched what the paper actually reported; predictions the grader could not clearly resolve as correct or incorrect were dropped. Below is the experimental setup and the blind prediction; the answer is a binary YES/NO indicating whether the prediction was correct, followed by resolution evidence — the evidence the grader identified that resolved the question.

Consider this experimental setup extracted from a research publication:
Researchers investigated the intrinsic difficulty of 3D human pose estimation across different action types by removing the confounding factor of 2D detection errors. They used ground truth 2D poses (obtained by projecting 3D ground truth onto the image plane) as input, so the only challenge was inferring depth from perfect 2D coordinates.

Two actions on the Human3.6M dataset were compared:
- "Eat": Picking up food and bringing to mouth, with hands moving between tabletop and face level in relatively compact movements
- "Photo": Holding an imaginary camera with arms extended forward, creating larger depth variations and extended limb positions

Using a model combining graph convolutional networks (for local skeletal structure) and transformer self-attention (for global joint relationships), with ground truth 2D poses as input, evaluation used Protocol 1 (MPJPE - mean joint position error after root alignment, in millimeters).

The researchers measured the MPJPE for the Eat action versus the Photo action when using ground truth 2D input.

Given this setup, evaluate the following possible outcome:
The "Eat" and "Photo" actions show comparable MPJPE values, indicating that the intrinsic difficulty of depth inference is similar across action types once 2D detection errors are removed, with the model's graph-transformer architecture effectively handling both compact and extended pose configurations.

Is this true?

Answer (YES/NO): NO